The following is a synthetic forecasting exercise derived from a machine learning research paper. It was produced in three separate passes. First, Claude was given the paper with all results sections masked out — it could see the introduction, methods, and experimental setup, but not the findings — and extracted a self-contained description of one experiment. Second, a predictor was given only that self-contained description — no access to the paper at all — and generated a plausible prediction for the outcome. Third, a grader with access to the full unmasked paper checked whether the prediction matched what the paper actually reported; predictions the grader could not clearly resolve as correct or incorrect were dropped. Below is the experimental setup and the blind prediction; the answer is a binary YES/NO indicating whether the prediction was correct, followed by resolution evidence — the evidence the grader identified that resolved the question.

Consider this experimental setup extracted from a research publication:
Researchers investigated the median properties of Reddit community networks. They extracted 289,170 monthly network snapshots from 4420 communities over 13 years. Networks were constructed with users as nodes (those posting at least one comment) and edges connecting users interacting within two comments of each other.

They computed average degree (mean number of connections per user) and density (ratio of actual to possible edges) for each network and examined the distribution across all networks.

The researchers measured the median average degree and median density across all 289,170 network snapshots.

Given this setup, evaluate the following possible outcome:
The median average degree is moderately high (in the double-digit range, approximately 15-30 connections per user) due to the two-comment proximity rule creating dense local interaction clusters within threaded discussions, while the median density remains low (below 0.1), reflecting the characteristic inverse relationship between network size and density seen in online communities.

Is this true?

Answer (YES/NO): NO